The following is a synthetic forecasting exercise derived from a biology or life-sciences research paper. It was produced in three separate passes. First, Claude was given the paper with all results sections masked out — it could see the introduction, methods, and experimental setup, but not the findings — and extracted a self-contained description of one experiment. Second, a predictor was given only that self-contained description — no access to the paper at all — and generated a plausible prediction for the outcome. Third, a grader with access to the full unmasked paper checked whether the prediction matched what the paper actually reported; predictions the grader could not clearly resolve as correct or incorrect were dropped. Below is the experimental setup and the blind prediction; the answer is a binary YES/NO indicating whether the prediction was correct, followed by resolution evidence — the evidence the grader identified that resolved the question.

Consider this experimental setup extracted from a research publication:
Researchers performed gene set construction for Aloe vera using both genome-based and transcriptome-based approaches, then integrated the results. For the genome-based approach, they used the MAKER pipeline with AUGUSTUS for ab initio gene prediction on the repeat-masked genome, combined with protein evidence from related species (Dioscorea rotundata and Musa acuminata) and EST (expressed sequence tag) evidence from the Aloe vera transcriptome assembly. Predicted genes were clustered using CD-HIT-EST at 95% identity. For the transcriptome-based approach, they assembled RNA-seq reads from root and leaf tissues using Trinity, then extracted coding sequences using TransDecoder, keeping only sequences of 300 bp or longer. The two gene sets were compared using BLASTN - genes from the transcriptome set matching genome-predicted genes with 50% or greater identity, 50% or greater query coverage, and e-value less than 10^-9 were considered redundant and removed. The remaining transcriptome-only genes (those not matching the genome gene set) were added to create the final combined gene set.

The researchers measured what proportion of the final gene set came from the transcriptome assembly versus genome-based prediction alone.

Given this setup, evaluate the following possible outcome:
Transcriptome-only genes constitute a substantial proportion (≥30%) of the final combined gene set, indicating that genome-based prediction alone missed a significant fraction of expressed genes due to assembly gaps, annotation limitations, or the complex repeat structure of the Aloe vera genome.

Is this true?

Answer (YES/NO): YES